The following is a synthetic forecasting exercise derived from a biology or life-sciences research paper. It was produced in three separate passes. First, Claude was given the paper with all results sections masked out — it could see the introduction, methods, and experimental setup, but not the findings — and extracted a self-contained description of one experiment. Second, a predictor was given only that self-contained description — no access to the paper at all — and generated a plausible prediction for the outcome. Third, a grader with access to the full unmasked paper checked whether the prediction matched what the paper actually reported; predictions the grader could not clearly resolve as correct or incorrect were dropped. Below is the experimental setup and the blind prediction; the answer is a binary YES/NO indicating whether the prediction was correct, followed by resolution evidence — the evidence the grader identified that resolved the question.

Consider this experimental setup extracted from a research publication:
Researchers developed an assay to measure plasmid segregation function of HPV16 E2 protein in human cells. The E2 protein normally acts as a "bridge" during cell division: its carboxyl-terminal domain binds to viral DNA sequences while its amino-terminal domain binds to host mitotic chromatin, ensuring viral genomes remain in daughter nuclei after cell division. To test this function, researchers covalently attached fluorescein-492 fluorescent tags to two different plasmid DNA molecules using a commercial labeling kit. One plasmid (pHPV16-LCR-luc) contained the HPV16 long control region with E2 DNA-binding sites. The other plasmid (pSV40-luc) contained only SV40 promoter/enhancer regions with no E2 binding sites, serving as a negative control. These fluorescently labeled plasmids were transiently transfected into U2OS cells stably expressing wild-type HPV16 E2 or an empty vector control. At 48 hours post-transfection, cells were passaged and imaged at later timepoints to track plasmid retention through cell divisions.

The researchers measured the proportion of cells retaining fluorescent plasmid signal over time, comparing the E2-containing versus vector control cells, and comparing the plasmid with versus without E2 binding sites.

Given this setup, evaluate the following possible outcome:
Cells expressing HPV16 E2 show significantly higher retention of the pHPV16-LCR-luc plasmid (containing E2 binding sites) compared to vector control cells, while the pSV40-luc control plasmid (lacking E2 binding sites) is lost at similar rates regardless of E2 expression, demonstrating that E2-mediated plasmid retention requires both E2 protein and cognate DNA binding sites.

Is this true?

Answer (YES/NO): YES